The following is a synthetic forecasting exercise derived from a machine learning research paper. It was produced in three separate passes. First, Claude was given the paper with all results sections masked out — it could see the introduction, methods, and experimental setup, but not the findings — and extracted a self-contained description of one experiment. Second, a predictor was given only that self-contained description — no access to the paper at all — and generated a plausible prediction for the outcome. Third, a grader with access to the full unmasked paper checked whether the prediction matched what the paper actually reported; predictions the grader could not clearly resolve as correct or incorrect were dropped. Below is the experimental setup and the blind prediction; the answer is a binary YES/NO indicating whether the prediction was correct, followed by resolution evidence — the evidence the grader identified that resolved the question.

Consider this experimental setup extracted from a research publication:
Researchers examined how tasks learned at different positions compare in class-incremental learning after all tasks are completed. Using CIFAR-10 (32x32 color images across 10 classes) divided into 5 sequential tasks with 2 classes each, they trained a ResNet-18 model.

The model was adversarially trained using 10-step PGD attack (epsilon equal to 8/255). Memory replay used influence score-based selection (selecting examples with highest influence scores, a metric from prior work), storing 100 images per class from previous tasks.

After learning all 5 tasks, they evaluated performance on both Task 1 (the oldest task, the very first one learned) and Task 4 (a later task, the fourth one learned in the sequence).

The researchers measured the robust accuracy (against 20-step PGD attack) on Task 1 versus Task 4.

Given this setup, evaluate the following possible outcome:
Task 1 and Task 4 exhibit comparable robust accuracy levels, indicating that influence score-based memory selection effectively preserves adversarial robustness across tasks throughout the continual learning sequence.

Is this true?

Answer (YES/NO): YES